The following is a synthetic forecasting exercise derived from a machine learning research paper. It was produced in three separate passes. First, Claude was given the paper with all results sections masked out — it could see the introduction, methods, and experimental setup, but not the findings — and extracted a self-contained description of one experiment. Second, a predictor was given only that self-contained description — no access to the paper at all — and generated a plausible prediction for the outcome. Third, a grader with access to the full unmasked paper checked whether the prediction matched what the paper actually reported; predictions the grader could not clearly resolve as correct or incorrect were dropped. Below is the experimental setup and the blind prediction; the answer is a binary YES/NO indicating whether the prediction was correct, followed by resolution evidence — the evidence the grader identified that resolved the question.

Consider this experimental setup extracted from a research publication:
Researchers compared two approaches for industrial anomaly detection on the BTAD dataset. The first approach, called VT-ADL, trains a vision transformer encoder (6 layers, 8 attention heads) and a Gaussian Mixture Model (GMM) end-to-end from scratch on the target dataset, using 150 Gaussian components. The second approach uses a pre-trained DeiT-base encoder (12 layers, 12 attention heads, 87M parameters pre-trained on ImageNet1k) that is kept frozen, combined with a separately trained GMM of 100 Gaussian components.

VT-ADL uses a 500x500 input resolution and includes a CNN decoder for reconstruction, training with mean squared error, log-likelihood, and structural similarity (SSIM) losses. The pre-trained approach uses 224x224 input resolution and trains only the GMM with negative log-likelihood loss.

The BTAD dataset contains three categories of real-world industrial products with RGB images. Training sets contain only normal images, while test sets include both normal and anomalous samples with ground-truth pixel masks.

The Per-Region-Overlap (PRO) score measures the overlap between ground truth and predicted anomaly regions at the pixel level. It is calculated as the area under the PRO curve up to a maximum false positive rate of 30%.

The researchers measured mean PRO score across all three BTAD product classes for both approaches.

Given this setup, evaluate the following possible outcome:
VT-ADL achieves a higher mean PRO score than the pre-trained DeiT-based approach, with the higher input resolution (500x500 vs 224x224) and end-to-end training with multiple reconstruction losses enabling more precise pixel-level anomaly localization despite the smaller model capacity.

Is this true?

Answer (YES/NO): YES